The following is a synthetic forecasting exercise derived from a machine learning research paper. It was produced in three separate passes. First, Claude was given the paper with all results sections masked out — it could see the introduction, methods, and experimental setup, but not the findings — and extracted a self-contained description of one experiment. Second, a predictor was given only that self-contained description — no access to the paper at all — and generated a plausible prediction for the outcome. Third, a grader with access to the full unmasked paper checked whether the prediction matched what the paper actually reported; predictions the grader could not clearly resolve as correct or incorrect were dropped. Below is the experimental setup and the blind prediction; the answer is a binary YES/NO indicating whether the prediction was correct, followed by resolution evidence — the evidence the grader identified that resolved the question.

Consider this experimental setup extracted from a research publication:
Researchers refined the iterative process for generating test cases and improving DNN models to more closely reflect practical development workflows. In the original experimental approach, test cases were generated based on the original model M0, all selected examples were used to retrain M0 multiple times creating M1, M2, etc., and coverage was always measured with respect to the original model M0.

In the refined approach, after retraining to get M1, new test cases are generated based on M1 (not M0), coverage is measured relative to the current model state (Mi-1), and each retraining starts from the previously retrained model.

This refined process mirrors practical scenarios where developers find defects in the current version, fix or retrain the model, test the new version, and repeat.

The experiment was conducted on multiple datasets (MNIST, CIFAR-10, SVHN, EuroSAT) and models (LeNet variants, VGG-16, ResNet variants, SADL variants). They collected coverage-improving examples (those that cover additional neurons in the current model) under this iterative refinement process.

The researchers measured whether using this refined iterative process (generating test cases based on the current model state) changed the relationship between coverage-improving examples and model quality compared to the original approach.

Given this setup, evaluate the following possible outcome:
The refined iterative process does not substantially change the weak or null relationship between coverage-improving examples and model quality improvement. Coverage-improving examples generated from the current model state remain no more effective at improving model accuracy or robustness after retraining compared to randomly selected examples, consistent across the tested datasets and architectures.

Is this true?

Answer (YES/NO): NO